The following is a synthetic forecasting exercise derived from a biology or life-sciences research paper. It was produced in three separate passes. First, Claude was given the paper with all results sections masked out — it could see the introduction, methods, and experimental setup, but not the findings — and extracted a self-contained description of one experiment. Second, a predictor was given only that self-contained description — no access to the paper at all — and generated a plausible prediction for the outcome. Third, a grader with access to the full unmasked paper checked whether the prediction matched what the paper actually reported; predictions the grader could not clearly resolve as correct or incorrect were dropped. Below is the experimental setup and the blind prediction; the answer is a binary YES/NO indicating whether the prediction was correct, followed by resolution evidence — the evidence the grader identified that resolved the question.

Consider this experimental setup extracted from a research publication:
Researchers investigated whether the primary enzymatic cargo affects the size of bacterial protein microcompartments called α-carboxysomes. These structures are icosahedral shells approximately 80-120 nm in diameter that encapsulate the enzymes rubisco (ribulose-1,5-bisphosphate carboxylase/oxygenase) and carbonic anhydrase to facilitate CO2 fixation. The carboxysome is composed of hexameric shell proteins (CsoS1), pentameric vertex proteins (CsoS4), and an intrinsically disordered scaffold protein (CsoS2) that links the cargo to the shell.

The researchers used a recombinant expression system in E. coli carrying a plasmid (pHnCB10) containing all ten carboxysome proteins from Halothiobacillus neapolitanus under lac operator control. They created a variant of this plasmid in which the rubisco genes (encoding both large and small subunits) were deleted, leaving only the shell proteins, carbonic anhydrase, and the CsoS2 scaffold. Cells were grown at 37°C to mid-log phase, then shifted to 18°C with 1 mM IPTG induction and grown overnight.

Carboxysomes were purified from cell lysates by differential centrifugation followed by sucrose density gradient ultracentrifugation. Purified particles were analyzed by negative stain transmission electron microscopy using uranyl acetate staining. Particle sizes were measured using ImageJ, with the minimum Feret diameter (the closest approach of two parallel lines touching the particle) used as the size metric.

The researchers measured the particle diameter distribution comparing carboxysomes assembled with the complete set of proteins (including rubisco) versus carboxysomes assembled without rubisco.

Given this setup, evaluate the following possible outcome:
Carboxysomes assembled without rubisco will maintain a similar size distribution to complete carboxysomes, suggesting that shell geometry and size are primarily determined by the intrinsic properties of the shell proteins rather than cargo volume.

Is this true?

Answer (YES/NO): NO